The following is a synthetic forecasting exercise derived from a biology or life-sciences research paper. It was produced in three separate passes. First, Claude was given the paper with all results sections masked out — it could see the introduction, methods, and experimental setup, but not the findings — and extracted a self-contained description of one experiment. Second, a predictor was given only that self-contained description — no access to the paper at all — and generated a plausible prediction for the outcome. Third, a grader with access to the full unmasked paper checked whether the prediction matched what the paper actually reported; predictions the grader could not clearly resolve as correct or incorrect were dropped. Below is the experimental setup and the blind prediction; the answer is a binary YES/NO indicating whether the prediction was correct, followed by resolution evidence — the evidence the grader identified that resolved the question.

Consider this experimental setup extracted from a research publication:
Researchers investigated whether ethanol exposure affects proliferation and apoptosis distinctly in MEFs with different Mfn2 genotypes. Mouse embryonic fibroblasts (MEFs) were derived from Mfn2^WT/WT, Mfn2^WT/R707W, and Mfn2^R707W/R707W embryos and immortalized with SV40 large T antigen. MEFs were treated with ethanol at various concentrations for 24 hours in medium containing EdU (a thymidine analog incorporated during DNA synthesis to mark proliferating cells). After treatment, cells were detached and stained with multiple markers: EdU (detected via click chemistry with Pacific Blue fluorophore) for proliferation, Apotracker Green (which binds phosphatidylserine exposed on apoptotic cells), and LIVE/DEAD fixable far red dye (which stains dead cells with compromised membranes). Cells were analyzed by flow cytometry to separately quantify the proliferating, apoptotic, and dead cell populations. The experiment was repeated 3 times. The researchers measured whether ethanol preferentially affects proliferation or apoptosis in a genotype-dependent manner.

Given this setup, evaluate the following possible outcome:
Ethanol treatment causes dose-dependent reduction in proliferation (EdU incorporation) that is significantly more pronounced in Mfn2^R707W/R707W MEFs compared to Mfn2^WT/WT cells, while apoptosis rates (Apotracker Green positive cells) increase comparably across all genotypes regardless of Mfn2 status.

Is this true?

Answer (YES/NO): NO